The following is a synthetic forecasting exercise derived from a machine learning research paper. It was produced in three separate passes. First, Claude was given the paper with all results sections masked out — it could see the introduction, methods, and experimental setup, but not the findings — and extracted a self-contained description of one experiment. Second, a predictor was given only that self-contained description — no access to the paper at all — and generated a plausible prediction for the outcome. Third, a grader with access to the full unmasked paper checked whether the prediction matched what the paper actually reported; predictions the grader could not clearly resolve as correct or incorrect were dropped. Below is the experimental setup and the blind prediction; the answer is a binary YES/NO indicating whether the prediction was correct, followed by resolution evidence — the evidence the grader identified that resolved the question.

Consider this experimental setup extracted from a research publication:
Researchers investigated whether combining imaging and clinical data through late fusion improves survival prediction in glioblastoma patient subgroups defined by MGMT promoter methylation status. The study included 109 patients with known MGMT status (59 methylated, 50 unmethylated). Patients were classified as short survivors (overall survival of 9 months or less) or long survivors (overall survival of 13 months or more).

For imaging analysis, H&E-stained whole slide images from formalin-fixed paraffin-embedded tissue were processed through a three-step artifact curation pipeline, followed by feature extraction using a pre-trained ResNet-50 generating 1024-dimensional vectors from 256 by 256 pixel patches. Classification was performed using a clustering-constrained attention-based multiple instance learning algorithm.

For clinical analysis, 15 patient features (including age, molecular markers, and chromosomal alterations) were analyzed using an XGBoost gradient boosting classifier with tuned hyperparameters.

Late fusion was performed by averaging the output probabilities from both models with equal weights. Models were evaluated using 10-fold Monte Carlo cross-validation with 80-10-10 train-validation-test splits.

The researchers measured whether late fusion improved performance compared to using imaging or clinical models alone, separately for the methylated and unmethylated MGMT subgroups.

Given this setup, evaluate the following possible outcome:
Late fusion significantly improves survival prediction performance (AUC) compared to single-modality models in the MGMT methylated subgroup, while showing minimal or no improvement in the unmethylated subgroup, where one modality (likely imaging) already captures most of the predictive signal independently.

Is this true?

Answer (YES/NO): NO